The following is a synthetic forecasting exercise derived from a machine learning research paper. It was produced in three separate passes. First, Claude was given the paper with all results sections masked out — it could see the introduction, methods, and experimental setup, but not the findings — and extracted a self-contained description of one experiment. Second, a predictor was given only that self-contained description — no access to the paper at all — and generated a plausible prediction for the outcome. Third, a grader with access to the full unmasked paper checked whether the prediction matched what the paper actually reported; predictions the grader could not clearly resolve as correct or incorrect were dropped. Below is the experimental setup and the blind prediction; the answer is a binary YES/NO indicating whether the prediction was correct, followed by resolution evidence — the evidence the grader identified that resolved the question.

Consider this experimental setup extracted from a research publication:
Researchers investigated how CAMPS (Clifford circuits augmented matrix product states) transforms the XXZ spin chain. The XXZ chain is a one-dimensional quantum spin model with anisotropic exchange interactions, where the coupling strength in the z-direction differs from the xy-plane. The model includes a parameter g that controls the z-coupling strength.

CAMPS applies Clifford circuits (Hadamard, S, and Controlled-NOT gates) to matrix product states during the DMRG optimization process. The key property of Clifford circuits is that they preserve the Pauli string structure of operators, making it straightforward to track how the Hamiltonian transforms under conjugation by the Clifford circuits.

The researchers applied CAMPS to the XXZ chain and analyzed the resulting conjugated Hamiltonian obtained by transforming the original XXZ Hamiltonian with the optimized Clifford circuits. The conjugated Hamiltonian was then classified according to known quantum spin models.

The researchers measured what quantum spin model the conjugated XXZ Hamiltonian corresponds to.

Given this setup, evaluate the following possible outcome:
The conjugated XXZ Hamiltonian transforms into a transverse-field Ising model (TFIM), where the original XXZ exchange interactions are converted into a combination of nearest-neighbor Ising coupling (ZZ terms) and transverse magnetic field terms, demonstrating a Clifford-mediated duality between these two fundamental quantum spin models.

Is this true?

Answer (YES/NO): NO